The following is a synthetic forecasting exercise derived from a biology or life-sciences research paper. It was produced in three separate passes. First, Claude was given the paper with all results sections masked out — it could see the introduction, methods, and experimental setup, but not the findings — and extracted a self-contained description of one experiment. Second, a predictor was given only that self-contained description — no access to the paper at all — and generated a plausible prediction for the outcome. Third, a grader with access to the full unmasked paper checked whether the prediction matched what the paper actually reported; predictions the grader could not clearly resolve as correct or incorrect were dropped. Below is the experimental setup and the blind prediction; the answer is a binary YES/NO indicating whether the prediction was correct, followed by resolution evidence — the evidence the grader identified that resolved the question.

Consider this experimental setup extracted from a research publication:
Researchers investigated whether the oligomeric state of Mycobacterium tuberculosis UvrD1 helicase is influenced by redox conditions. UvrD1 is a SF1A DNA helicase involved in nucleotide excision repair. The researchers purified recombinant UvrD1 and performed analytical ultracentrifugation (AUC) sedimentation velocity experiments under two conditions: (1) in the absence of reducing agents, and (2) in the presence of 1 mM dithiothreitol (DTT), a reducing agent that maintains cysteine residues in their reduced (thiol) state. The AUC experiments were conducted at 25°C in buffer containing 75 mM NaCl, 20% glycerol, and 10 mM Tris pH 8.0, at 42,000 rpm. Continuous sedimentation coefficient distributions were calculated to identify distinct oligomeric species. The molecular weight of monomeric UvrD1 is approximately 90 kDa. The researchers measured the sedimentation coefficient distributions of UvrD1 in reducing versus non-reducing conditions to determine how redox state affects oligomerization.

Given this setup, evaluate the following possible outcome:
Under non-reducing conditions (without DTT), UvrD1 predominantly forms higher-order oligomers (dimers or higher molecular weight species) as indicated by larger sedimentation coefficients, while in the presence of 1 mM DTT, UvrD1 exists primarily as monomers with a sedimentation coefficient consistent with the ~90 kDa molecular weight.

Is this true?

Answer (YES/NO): NO